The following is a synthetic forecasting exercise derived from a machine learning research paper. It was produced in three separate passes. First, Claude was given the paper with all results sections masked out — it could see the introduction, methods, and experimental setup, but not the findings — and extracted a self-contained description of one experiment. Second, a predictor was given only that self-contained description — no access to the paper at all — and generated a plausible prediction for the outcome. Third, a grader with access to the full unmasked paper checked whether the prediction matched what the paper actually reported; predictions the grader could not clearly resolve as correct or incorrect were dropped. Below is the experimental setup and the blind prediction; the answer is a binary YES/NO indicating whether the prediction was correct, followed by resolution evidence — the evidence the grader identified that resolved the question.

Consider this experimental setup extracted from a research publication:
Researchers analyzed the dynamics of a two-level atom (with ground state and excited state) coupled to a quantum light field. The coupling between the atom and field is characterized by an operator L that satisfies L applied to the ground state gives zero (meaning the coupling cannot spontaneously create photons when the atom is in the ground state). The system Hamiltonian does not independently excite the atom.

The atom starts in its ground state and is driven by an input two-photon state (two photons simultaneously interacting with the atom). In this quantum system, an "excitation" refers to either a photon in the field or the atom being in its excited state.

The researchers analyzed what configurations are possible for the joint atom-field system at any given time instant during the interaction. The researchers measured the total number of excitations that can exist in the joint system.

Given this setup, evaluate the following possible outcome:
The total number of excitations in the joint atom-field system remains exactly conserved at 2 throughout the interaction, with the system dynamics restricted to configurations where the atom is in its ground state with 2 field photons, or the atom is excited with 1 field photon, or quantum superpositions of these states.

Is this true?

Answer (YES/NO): YES